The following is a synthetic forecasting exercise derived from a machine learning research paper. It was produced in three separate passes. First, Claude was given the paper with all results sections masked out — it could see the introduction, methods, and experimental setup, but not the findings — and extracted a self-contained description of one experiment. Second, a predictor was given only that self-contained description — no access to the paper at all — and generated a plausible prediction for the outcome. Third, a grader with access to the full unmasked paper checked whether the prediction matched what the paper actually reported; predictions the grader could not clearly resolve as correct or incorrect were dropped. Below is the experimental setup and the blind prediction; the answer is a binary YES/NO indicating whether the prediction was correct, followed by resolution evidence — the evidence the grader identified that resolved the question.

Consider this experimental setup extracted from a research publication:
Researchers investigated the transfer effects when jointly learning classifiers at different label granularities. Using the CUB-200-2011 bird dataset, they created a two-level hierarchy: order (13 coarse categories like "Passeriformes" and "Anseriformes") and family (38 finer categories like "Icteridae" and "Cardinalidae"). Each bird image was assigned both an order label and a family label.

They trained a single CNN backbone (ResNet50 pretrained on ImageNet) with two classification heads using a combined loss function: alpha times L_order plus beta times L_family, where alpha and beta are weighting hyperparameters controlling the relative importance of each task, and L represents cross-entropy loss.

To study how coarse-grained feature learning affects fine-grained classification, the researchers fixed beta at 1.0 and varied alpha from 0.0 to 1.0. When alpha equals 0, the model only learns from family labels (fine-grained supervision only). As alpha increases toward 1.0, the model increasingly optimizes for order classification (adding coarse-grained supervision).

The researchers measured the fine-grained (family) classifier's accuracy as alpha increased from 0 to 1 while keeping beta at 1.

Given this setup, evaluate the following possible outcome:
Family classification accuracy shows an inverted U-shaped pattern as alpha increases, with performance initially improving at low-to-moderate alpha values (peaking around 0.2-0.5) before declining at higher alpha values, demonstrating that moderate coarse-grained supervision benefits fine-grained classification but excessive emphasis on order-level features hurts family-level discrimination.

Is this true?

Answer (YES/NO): NO